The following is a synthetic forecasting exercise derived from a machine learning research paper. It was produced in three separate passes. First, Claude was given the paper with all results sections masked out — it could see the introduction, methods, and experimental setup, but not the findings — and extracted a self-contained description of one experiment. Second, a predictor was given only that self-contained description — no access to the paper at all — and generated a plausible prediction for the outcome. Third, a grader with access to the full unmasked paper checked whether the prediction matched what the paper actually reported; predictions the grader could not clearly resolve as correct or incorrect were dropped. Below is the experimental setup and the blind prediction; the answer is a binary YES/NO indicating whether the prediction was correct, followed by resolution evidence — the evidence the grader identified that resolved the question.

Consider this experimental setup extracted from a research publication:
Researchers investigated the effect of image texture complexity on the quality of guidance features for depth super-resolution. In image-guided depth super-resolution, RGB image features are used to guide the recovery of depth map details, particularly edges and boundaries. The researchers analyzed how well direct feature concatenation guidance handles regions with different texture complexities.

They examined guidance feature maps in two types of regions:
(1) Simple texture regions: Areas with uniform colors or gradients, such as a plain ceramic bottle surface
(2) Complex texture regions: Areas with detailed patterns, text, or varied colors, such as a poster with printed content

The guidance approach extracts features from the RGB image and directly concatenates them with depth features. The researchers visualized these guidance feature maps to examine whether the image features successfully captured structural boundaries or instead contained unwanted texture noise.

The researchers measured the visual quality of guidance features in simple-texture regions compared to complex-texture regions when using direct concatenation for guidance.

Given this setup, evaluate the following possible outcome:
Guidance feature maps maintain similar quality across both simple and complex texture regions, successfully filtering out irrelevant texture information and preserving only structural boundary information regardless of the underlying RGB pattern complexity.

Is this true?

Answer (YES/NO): NO